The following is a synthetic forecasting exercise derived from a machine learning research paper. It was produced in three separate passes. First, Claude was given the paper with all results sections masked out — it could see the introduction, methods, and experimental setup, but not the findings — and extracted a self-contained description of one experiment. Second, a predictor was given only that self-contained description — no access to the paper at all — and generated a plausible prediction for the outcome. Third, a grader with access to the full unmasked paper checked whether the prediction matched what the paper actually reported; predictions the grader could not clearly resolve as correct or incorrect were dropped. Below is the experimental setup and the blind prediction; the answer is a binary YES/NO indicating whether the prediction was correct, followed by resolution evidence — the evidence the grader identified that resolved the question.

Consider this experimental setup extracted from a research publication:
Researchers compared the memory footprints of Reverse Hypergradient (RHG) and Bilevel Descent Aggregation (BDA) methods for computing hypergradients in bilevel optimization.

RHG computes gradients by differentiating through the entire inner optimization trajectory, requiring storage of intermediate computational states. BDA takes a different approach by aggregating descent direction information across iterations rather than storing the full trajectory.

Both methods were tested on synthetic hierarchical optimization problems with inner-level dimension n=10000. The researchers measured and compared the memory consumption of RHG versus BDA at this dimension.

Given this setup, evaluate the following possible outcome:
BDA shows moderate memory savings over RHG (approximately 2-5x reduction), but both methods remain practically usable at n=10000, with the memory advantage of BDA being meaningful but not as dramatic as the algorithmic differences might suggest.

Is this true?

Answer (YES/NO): NO